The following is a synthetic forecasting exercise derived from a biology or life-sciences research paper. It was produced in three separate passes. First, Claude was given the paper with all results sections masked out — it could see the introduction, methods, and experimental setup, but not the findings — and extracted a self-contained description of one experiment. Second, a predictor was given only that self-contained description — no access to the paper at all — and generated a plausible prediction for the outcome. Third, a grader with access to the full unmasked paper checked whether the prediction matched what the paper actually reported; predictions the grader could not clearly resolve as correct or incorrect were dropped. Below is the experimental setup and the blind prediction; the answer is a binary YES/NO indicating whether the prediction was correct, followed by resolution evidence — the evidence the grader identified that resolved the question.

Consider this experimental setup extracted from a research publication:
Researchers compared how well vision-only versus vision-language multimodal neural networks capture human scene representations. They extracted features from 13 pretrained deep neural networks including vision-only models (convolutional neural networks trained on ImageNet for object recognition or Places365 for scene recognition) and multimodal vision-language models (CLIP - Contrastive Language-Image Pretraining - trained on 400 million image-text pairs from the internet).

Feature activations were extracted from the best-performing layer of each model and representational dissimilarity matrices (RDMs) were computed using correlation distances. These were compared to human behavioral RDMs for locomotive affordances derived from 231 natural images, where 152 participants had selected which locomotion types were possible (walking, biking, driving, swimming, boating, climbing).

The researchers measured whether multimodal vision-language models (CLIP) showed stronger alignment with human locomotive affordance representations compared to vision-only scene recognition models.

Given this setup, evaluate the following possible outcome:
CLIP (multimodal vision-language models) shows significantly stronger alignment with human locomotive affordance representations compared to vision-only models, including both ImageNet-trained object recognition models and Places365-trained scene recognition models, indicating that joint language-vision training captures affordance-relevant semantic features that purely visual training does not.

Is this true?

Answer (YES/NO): NO